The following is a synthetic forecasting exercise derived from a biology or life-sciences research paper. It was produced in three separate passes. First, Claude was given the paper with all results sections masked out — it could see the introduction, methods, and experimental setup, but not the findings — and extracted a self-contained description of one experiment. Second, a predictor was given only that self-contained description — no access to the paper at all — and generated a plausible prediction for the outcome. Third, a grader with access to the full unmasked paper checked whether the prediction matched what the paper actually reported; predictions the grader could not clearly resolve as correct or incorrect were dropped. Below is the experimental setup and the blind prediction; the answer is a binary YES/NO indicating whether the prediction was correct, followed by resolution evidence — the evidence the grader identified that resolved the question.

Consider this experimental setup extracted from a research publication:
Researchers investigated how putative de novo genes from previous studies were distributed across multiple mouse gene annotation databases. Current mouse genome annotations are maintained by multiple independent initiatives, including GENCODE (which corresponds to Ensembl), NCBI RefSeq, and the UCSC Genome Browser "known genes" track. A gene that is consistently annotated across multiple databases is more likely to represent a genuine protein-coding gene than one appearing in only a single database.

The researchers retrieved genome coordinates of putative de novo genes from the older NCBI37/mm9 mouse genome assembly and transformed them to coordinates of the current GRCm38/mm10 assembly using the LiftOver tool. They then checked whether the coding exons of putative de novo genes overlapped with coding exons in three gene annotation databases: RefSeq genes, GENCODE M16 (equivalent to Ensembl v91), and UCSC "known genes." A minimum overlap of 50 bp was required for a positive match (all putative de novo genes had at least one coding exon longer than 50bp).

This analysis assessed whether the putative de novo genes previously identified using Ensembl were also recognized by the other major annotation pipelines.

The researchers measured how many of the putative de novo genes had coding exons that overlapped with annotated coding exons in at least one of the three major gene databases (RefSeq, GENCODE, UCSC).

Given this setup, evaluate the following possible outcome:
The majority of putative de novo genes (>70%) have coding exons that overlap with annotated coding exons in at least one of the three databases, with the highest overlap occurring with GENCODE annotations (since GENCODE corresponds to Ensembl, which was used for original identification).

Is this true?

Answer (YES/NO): NO